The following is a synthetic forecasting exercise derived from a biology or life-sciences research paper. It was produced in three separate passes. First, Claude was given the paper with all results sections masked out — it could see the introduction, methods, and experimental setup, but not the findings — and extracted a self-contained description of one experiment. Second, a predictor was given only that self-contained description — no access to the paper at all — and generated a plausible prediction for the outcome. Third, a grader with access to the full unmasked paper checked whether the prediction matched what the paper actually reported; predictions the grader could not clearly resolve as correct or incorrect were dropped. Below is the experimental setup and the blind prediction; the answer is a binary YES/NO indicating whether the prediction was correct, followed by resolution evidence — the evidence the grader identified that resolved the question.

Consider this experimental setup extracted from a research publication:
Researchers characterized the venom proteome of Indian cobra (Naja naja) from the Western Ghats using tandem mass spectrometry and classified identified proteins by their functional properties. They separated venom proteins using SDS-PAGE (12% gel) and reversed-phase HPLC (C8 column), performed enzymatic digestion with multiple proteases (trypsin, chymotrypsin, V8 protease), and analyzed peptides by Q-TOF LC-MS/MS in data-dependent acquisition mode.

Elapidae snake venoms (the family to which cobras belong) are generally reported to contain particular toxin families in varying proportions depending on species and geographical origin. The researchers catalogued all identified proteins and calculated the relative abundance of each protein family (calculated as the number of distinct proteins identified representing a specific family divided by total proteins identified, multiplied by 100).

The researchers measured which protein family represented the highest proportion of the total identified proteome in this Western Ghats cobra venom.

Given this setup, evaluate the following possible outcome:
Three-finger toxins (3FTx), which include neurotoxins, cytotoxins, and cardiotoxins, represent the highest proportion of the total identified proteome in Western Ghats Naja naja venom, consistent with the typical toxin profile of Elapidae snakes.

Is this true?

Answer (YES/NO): YES